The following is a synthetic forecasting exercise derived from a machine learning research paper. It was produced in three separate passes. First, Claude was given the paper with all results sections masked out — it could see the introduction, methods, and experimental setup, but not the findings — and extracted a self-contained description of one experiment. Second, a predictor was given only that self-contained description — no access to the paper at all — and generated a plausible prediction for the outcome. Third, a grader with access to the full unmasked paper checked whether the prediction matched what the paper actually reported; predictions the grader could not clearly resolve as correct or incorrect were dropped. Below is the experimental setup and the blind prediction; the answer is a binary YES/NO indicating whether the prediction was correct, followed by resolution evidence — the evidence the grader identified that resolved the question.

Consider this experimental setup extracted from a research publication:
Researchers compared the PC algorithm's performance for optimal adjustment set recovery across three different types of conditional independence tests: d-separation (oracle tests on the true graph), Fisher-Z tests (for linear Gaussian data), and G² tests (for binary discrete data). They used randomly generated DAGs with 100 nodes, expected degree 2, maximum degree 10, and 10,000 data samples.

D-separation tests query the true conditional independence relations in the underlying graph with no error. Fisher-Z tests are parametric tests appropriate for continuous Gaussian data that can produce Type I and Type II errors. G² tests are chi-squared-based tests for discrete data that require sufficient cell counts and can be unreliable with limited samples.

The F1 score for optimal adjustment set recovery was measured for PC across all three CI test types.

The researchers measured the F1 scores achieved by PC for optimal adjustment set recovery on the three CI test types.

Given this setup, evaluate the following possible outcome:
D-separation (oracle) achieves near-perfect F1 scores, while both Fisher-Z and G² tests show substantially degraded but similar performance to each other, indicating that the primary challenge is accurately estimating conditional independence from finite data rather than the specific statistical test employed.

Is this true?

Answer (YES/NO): NO